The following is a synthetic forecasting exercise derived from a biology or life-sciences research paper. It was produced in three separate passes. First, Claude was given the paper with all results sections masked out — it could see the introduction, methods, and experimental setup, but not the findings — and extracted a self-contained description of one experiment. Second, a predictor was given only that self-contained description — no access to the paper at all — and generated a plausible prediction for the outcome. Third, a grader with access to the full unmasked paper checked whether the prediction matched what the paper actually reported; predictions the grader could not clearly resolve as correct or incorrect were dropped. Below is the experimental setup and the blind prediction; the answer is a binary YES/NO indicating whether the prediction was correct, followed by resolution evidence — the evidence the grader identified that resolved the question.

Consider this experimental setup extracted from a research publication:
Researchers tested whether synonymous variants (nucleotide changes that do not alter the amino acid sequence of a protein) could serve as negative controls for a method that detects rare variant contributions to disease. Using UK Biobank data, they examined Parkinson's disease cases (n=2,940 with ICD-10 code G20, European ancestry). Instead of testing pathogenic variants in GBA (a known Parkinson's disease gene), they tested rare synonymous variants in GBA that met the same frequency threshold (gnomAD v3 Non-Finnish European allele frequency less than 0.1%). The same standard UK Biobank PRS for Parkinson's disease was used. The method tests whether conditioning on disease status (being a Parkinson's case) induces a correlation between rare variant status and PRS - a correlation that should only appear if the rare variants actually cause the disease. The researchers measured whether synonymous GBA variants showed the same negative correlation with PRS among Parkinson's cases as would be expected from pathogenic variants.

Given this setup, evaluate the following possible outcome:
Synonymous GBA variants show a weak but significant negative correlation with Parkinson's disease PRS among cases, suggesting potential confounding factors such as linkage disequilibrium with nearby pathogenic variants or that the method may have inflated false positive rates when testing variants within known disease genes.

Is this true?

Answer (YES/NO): NO